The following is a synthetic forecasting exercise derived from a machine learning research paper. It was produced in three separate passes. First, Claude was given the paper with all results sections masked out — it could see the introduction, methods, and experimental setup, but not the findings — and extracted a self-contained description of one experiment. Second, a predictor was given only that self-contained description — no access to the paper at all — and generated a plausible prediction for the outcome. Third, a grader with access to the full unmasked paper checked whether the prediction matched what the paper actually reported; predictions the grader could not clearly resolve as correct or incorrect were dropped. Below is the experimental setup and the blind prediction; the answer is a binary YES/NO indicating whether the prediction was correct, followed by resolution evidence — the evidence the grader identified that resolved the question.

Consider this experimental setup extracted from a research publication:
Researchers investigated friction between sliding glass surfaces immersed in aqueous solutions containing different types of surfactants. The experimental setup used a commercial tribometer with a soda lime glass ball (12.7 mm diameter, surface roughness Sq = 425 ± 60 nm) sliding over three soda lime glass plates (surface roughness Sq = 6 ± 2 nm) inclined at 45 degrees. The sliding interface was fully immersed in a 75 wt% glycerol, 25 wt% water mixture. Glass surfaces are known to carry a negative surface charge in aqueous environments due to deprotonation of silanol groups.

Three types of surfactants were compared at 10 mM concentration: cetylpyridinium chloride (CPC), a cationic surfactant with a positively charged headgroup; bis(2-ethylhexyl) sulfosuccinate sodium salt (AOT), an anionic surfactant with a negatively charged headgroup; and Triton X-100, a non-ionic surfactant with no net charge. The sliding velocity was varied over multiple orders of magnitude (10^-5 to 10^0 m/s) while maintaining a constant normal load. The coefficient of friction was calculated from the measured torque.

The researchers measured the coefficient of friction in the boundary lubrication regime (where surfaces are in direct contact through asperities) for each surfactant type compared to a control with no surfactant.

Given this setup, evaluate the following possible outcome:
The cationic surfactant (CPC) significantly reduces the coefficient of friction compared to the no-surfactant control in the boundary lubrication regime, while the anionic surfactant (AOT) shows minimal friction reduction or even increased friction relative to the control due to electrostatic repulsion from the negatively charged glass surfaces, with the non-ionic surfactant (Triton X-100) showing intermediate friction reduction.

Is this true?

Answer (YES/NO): NO